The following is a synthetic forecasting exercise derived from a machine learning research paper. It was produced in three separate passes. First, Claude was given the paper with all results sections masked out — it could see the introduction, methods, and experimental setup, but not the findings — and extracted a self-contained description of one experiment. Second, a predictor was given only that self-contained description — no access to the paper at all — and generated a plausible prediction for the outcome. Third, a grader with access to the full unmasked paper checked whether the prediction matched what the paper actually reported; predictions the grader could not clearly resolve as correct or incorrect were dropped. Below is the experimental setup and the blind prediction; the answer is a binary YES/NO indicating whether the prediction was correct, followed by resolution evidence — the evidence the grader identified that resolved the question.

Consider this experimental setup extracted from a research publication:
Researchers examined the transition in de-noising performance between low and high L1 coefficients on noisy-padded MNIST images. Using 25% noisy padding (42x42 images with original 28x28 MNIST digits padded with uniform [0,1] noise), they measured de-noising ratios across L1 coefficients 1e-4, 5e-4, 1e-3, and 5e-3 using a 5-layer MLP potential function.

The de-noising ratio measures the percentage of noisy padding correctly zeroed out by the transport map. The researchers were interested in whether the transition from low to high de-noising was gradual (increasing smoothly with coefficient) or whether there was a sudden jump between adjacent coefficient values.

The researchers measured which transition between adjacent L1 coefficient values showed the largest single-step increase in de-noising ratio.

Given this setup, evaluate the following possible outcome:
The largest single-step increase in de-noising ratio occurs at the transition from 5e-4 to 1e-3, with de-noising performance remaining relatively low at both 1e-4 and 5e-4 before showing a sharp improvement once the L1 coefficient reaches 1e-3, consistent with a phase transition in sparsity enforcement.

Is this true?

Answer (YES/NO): NO